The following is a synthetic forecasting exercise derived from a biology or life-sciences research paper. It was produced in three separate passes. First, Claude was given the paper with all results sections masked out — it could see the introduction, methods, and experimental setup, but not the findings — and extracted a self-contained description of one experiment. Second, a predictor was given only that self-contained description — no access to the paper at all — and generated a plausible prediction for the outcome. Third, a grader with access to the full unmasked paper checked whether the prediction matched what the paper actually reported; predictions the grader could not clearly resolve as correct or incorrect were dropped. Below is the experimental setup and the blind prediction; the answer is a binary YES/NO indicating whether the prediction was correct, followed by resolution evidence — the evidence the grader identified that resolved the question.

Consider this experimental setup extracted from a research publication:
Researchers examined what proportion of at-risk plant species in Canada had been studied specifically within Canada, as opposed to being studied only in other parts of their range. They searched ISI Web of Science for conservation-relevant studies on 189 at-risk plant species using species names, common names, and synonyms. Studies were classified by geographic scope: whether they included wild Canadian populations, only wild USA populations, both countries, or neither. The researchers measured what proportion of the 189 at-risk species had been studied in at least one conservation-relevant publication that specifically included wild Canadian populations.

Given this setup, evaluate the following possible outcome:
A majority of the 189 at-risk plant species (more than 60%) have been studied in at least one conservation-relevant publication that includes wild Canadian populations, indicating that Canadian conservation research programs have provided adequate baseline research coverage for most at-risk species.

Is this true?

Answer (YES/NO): NO